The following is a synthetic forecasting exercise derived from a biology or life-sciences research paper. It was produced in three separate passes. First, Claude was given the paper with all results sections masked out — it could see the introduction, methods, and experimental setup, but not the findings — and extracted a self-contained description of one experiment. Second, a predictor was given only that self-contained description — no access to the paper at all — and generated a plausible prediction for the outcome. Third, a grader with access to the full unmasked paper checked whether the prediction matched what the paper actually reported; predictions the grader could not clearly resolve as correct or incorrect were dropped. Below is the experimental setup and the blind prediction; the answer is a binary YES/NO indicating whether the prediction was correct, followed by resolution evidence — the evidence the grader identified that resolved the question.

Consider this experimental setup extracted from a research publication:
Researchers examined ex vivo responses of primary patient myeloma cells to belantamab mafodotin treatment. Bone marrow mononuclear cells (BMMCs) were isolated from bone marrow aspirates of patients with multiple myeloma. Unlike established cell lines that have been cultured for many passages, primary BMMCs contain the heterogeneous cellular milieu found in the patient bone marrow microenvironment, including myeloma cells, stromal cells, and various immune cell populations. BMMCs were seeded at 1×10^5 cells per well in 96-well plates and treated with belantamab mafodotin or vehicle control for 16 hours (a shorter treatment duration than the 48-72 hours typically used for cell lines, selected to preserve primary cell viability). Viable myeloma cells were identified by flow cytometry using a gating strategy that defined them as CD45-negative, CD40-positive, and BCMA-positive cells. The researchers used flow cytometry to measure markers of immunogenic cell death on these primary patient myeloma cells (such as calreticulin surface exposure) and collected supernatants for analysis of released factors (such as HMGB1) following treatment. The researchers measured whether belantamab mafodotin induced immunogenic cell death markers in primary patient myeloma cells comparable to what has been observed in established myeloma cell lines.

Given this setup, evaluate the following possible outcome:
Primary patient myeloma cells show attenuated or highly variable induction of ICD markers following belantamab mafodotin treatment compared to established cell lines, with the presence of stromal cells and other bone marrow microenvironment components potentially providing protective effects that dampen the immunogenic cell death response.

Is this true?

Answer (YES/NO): NO